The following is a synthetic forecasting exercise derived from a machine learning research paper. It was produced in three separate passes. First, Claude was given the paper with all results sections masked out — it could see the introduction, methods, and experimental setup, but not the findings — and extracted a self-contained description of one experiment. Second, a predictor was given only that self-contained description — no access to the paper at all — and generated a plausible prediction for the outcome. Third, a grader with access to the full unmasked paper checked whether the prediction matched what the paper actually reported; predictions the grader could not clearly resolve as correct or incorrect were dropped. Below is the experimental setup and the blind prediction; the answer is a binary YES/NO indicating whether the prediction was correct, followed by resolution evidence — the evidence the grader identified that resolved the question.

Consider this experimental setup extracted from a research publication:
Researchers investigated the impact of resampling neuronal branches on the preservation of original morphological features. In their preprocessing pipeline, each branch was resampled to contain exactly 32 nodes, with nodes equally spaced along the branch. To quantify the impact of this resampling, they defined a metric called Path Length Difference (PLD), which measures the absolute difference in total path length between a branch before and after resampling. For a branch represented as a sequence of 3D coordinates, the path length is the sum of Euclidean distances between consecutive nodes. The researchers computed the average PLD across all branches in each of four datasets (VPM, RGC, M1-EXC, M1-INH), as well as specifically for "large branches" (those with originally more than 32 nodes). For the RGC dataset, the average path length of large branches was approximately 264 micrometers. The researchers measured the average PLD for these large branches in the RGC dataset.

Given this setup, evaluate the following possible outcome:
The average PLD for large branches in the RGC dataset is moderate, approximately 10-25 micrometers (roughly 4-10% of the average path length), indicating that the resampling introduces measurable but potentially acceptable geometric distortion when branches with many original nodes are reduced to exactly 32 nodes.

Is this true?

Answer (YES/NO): NO